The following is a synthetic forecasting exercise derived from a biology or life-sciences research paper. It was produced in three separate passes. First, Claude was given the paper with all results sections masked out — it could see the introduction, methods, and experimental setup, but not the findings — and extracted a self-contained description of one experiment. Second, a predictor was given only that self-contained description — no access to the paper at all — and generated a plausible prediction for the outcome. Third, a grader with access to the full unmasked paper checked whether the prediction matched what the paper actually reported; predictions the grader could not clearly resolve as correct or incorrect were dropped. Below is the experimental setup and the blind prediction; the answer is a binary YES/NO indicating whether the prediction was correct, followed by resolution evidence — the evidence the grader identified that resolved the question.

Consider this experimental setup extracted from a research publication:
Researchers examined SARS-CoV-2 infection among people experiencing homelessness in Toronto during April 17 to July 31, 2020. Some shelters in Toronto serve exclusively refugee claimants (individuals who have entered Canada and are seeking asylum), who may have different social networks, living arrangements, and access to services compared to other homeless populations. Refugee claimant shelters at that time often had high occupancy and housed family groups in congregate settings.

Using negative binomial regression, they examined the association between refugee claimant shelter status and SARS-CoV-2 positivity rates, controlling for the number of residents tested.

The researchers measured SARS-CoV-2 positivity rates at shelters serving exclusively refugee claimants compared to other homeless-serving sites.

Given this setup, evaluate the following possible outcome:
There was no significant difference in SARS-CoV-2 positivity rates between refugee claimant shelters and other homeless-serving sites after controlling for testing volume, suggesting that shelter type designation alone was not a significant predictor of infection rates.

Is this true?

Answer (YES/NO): YES